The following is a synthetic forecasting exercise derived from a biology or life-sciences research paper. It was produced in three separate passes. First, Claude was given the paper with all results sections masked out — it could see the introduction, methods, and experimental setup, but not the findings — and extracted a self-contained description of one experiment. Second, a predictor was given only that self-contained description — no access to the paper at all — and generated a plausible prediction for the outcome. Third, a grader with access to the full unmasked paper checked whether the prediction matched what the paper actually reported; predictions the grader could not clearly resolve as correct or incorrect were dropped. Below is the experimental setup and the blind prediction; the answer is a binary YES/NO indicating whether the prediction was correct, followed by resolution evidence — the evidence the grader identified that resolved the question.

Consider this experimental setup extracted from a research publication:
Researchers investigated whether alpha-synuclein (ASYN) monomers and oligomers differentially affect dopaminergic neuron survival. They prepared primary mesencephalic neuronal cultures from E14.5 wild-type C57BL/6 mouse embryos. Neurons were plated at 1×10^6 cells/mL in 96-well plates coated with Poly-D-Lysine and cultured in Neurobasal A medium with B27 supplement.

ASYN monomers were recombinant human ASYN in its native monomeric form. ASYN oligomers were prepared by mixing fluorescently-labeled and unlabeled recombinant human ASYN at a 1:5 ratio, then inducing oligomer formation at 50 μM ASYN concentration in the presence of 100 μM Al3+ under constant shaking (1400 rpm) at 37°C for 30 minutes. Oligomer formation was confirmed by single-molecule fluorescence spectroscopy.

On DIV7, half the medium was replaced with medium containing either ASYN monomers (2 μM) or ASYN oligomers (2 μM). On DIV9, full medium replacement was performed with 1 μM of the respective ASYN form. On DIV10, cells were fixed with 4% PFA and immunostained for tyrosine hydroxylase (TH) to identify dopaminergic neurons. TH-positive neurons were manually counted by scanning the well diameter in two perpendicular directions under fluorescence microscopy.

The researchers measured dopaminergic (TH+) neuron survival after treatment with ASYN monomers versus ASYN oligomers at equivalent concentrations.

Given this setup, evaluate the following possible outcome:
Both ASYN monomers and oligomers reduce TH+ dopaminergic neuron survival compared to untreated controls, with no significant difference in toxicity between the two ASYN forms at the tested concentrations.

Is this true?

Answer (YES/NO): NO